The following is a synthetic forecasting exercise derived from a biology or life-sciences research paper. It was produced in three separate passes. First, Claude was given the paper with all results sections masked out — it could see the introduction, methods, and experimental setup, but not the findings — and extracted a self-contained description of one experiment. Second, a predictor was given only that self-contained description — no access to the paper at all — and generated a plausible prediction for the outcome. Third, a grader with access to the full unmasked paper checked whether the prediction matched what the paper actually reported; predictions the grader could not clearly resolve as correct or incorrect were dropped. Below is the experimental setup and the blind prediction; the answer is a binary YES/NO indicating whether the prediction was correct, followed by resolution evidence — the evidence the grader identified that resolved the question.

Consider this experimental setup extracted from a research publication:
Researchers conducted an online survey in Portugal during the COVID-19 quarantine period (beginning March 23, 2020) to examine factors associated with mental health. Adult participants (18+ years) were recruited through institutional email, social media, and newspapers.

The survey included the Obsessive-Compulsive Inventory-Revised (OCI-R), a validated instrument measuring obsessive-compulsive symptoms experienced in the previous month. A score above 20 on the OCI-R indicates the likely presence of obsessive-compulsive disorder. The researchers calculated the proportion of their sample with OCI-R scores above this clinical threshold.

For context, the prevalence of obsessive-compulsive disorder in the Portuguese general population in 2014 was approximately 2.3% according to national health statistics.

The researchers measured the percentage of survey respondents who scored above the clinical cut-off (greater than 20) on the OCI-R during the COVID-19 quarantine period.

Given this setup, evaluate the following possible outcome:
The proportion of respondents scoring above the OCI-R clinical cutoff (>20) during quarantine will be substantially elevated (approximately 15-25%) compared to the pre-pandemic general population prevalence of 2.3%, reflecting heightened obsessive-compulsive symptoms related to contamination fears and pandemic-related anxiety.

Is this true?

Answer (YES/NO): NO